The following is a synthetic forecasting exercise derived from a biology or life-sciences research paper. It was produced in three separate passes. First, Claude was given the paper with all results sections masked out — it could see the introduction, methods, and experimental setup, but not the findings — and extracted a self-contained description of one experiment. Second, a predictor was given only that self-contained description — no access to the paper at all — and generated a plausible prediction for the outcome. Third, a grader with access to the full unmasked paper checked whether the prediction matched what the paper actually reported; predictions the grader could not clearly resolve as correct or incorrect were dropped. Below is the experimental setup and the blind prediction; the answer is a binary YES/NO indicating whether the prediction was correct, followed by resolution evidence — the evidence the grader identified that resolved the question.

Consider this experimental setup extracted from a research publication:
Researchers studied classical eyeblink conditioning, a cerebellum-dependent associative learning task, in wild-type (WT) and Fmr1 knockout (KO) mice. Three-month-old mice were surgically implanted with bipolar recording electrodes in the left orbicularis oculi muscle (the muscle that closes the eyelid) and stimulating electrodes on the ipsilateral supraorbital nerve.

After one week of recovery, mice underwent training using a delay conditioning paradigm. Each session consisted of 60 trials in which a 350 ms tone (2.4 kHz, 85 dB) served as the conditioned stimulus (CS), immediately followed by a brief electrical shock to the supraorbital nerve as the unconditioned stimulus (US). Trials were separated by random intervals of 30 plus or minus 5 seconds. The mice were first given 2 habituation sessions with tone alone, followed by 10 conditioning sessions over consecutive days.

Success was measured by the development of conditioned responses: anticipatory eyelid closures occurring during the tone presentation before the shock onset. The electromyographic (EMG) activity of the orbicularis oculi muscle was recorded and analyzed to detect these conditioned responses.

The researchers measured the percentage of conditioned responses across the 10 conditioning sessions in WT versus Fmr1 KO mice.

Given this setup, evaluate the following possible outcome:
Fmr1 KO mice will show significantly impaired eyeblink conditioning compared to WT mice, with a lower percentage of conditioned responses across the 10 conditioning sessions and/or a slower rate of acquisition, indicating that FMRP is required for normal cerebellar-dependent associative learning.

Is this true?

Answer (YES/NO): YES